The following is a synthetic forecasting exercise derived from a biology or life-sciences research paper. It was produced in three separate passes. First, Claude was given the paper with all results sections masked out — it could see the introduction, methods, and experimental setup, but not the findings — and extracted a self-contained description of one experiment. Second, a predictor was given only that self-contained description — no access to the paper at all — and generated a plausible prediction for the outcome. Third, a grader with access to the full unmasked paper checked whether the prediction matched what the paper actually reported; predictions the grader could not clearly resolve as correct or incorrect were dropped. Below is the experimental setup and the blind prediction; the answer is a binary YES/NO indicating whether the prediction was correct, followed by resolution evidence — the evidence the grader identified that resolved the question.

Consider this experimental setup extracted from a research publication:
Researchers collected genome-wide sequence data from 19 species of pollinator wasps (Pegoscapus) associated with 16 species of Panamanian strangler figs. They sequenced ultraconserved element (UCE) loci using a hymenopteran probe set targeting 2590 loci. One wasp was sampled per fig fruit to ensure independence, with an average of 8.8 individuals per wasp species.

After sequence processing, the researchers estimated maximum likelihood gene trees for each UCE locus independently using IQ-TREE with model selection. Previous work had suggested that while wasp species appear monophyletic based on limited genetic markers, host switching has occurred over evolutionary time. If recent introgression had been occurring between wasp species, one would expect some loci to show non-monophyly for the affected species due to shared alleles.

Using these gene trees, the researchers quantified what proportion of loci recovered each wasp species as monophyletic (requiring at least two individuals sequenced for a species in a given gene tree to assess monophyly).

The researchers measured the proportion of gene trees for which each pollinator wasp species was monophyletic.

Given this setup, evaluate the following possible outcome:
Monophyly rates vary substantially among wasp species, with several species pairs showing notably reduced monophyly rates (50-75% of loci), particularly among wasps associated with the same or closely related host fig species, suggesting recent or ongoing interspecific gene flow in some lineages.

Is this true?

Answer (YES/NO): NO